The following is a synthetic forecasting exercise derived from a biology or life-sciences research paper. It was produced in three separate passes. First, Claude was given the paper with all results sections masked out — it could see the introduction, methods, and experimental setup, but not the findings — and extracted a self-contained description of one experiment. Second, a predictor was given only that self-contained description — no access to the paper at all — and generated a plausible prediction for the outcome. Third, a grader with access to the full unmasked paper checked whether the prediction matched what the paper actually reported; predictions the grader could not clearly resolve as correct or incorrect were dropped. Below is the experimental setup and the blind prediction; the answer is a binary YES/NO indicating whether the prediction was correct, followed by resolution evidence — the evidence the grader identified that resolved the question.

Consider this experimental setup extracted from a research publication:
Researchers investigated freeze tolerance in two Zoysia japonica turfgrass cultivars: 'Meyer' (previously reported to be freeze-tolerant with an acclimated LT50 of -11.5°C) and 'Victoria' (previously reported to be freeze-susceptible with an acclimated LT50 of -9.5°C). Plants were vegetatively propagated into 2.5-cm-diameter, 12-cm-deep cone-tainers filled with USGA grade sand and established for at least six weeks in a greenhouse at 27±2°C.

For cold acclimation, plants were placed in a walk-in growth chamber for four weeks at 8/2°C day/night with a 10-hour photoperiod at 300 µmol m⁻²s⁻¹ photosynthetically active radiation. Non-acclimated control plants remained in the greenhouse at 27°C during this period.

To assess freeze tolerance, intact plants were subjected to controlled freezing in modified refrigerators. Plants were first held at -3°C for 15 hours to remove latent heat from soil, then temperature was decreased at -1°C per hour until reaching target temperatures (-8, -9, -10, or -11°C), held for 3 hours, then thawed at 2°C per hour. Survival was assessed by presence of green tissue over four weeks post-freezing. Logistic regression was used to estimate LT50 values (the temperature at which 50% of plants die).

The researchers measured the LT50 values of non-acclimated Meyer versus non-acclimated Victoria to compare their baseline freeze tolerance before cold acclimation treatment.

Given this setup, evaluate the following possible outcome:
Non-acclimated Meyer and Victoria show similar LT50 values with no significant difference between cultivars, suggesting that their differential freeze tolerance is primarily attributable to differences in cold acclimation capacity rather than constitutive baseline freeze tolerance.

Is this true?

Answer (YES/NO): YES